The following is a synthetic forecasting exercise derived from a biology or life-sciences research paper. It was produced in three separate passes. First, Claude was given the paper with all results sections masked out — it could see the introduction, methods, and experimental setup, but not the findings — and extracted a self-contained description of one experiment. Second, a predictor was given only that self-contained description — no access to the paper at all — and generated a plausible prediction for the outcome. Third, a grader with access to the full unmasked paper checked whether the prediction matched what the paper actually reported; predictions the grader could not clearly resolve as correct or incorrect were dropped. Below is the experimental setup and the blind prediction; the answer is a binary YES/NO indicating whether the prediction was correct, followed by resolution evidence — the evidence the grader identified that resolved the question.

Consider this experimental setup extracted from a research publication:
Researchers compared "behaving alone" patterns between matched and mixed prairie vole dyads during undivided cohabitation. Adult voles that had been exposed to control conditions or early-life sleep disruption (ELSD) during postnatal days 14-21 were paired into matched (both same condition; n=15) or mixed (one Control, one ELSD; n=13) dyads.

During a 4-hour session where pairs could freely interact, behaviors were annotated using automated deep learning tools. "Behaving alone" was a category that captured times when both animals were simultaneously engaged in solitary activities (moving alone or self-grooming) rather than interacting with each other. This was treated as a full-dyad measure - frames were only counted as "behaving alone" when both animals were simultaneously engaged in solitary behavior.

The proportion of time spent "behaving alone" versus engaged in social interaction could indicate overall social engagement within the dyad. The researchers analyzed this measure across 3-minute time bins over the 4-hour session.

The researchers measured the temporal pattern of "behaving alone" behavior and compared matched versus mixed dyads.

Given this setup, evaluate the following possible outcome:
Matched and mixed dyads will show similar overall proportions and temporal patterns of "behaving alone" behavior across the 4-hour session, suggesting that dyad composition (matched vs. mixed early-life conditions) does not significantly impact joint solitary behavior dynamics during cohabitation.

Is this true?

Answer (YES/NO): YES